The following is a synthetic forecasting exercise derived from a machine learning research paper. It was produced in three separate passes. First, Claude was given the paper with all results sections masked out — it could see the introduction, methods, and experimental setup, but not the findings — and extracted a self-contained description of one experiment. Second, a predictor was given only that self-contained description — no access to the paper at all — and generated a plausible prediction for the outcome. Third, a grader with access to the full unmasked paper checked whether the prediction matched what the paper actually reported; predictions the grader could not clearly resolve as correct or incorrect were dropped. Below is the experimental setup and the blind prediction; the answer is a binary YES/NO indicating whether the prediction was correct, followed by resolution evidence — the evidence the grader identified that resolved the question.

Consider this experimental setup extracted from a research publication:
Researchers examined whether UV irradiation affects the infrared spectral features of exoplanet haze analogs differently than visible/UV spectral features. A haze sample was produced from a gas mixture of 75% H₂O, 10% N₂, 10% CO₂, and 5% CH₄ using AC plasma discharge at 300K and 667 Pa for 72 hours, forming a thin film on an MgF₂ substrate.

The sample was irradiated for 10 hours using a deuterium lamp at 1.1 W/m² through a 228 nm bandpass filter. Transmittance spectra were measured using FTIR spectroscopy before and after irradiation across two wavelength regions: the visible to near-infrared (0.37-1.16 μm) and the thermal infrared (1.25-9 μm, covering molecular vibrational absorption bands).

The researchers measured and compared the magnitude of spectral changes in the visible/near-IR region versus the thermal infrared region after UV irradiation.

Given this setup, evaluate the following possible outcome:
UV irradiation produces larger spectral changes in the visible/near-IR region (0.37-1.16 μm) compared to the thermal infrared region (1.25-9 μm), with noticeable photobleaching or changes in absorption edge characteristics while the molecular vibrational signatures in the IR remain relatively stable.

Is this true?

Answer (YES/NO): NO